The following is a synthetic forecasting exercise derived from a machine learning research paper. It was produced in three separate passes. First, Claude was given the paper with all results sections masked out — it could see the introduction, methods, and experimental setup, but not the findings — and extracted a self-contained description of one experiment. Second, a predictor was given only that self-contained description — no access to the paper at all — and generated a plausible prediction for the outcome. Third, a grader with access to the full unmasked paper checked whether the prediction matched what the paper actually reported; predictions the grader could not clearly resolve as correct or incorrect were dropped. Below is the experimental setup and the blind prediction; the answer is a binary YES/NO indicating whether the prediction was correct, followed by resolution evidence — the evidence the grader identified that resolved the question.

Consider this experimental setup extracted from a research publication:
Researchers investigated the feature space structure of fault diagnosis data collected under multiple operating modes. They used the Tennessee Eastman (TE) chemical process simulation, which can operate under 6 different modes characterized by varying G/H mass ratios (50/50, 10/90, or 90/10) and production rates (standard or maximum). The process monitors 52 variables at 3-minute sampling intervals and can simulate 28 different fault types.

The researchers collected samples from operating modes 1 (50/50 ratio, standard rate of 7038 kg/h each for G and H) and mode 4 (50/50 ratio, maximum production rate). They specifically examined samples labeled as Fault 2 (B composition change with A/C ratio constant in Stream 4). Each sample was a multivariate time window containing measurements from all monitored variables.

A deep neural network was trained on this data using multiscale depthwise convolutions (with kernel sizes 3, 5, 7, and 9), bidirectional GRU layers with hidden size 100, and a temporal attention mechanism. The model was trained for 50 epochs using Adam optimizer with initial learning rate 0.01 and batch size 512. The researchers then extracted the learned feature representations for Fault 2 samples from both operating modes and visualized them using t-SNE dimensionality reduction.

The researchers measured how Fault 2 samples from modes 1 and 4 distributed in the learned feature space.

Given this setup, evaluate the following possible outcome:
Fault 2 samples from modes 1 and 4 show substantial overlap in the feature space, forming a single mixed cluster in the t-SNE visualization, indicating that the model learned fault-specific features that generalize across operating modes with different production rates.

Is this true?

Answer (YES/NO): NO